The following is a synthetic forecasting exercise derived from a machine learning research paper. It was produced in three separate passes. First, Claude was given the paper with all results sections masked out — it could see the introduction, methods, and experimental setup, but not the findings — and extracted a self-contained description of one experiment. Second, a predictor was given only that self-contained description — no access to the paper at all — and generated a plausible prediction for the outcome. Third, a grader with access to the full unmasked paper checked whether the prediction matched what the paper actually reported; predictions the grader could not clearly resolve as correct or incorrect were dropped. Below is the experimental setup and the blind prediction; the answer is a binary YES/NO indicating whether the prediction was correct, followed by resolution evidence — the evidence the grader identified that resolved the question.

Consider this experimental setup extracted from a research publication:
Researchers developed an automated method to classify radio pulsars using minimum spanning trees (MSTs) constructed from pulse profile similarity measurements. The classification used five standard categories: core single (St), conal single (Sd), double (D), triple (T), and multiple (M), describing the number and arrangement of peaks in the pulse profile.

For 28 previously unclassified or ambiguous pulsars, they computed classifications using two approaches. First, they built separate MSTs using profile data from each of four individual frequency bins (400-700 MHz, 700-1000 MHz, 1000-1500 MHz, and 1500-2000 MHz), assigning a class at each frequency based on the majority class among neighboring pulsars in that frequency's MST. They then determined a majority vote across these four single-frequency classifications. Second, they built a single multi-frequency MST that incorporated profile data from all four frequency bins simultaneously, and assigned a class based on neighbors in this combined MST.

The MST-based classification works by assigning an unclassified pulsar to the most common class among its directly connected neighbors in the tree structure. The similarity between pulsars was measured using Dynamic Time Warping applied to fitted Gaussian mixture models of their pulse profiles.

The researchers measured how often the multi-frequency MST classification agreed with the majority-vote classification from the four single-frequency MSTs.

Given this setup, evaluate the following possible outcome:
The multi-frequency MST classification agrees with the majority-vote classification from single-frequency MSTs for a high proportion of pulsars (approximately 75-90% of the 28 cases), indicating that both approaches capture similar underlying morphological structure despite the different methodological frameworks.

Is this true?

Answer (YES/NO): NO